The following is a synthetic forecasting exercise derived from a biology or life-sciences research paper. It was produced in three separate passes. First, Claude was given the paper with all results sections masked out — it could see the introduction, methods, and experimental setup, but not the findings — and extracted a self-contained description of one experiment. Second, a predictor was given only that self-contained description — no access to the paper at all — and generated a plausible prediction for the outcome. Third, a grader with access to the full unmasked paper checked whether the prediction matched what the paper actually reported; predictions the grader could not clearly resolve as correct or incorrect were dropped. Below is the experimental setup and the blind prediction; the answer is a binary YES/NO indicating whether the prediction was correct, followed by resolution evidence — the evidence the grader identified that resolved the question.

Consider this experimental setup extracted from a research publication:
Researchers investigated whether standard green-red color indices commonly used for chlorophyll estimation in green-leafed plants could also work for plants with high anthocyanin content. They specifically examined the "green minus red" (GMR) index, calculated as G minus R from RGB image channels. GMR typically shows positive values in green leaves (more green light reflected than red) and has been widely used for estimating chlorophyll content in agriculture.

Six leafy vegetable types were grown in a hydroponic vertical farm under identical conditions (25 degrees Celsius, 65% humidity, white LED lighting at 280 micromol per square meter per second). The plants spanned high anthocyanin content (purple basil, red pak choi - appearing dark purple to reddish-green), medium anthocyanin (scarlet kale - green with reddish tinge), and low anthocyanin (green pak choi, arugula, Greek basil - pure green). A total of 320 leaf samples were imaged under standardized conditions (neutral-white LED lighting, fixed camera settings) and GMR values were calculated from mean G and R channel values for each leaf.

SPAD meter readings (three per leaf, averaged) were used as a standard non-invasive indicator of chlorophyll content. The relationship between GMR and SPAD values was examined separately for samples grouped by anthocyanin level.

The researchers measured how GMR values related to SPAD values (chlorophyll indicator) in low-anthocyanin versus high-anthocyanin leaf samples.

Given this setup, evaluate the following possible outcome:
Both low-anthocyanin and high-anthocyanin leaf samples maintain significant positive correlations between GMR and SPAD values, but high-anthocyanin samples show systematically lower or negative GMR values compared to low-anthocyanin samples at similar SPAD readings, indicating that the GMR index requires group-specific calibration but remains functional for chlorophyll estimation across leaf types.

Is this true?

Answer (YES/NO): NO